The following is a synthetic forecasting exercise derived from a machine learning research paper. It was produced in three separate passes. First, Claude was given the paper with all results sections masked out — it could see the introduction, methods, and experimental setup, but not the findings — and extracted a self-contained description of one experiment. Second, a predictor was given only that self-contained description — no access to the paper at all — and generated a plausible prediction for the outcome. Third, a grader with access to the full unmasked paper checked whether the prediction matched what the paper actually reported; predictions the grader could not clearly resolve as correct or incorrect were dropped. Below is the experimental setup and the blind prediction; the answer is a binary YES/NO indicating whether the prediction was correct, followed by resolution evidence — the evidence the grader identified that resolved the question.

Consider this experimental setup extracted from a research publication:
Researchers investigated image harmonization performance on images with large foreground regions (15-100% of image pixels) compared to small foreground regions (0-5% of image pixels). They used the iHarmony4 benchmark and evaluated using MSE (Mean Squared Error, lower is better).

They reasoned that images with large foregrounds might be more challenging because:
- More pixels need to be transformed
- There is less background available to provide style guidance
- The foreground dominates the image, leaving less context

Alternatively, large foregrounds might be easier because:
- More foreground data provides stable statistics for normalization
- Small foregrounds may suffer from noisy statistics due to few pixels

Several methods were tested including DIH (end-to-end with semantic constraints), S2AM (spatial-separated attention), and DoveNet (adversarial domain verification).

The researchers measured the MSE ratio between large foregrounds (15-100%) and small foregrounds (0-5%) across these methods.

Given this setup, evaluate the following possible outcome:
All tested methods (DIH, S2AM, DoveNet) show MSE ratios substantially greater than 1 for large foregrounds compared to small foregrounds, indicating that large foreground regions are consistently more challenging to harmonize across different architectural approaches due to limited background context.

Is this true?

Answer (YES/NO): YES